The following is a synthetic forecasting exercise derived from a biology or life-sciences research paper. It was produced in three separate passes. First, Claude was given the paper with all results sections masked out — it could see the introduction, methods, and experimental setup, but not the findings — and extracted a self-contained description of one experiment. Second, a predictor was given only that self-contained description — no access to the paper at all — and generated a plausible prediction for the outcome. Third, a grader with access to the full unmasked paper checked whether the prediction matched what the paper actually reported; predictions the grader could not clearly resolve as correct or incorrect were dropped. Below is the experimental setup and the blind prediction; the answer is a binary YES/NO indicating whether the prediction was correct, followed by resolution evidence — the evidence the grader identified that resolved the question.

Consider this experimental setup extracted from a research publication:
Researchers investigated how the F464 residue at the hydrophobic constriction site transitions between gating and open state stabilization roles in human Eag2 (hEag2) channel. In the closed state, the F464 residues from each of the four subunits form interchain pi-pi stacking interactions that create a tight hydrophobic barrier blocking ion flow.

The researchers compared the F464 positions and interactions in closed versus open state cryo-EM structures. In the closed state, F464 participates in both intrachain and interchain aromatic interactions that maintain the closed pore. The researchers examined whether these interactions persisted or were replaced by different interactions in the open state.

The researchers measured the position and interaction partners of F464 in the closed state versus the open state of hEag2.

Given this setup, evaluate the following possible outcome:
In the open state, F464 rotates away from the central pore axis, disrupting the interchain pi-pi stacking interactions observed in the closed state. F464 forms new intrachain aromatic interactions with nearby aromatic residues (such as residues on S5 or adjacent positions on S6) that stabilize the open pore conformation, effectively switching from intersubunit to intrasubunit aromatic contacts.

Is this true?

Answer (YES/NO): YES